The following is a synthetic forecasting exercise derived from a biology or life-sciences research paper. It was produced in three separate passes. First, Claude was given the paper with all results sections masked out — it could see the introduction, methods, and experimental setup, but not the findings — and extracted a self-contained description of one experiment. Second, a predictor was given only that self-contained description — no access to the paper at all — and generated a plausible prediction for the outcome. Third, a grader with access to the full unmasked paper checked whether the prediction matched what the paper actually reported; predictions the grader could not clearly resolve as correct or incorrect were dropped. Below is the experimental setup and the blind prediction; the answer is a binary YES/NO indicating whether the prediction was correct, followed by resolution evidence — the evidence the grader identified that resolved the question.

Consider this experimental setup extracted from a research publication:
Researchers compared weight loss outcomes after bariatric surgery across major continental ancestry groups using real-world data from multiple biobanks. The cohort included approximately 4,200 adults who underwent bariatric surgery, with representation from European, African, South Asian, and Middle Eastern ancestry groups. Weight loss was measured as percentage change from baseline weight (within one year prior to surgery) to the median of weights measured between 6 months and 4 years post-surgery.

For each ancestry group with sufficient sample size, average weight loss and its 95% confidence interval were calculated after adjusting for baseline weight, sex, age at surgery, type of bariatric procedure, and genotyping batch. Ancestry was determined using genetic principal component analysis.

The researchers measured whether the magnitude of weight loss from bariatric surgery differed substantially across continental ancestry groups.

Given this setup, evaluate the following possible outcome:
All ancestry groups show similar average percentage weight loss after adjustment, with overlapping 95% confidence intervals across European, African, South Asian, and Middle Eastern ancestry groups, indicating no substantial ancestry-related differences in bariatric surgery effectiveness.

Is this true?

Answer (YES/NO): YES